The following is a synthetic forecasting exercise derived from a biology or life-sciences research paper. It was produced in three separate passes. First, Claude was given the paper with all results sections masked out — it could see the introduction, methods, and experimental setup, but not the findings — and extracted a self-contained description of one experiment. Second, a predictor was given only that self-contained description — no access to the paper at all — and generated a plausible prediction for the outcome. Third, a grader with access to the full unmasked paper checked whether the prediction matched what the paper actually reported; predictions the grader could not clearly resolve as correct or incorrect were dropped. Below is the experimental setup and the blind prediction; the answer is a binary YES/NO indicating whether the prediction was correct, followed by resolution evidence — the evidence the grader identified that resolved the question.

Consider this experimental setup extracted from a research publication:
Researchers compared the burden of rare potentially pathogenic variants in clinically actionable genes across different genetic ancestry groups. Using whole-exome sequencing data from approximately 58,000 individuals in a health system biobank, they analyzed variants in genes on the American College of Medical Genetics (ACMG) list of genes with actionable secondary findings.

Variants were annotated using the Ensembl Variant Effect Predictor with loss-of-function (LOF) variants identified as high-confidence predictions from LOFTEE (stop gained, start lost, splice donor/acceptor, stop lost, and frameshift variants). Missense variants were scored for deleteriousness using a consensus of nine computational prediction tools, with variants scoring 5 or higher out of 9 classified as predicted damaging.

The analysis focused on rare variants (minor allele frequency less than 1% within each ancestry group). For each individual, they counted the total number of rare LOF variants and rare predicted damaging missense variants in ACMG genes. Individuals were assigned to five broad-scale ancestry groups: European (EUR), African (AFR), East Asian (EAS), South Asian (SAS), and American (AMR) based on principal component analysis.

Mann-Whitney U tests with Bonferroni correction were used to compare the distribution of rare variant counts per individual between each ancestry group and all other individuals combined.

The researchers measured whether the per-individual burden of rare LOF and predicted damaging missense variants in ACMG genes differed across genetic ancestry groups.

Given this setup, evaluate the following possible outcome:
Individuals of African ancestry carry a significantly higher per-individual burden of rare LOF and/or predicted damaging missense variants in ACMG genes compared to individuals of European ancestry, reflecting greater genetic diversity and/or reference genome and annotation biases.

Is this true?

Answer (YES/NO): YES